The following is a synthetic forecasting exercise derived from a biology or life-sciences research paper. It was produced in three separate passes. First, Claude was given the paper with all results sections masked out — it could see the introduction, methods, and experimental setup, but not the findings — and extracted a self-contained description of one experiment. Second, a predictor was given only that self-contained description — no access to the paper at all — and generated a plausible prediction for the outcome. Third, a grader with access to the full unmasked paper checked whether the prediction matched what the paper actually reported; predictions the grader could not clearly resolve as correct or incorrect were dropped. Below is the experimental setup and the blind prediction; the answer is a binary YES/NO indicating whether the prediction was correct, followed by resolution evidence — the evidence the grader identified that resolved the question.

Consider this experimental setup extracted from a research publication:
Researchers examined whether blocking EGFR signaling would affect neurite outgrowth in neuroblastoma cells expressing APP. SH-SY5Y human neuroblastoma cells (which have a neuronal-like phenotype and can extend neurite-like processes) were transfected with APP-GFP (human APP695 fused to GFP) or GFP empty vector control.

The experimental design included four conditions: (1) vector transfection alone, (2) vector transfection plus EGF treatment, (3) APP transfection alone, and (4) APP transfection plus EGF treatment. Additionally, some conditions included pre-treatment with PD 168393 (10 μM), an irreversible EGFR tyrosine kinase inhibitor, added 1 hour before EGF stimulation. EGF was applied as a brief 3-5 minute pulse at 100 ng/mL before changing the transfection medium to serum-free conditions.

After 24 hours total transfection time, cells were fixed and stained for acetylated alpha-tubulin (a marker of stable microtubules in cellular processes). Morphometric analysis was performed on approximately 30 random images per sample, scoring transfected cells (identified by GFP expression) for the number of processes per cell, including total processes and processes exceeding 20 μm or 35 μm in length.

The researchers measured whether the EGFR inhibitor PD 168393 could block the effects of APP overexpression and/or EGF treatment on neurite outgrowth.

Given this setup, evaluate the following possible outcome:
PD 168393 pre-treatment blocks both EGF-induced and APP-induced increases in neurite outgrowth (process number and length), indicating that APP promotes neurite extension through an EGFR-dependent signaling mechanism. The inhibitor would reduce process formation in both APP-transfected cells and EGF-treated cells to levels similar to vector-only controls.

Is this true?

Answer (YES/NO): NO